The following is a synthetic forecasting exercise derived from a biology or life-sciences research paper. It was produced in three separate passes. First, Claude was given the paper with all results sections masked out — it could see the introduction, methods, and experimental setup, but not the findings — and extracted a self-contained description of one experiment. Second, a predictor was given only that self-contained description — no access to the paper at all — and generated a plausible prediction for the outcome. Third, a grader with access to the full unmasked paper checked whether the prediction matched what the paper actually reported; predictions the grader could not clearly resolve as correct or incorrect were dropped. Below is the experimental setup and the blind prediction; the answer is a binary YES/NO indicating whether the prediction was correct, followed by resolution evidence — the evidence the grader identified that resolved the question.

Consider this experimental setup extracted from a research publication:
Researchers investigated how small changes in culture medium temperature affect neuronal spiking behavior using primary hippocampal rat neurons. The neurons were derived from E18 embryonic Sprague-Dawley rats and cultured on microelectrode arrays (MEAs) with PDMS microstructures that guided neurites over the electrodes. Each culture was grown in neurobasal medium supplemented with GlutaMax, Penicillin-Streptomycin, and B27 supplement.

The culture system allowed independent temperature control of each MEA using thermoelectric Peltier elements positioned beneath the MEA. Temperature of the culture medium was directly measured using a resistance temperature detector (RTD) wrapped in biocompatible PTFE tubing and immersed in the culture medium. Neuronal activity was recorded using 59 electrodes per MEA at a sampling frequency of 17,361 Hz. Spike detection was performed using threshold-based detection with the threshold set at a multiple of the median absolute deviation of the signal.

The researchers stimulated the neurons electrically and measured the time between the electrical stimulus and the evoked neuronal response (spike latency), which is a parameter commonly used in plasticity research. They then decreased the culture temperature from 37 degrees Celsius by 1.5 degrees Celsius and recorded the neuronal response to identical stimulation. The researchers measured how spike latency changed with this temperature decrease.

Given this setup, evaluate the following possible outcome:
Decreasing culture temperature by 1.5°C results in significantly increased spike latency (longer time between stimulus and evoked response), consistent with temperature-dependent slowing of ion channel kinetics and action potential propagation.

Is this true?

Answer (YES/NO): YES